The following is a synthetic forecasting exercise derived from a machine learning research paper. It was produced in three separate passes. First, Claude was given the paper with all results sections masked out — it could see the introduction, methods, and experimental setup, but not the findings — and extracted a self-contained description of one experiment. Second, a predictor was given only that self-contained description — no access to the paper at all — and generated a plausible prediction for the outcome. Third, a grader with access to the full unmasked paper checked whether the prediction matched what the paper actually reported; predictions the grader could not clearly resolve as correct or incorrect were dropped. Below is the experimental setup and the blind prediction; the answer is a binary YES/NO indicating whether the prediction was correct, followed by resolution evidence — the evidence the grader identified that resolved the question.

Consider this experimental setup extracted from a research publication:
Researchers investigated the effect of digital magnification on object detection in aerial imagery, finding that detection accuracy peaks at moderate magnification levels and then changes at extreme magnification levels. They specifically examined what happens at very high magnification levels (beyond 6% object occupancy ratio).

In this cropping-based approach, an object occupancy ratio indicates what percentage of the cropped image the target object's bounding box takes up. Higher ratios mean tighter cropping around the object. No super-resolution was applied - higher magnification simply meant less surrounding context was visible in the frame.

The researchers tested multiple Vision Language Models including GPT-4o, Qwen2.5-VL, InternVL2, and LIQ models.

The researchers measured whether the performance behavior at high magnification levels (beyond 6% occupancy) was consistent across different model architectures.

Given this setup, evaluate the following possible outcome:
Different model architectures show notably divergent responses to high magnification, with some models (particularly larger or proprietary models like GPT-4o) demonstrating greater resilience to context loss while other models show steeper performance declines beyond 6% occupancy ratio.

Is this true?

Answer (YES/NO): NO